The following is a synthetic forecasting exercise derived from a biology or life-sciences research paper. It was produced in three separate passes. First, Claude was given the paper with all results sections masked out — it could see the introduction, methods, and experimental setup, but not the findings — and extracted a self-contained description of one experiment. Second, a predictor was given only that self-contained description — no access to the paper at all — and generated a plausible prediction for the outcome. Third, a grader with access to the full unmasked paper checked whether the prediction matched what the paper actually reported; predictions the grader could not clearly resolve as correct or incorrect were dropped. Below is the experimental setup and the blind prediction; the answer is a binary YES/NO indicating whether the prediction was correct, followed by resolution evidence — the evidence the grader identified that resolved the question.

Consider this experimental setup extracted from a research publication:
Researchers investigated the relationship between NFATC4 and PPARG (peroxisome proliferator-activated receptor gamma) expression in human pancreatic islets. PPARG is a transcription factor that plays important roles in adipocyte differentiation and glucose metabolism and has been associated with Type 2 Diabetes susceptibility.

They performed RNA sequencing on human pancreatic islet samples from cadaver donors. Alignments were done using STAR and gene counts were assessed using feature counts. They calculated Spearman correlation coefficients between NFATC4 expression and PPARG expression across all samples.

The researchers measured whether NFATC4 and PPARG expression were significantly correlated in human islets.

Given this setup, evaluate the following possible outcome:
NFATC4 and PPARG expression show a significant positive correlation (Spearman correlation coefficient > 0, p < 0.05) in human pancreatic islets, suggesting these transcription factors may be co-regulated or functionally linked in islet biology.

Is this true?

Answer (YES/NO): NO